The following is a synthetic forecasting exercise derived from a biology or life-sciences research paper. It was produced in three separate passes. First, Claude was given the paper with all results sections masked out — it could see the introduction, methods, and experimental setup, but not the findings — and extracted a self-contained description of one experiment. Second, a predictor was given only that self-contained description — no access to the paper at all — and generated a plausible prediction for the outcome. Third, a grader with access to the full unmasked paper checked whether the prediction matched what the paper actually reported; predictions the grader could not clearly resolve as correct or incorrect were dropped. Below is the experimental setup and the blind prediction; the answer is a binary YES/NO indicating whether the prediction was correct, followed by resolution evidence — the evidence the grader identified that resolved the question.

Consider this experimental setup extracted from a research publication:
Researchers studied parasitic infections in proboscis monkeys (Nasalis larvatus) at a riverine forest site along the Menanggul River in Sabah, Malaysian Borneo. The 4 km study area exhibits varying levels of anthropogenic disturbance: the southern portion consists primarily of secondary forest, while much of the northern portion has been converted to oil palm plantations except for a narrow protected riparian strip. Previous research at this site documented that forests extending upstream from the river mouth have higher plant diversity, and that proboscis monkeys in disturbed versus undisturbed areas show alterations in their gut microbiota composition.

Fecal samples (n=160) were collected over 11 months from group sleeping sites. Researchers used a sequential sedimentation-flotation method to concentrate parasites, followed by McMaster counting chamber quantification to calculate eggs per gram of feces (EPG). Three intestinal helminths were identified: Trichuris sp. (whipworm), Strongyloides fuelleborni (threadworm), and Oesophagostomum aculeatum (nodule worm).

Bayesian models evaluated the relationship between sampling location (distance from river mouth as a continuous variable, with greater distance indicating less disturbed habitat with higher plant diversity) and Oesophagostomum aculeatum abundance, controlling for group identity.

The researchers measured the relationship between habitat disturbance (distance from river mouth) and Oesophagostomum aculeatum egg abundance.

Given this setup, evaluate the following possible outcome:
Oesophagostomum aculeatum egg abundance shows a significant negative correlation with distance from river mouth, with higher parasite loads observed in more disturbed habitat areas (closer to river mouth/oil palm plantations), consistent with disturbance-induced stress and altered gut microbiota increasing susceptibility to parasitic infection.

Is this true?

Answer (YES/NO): NO